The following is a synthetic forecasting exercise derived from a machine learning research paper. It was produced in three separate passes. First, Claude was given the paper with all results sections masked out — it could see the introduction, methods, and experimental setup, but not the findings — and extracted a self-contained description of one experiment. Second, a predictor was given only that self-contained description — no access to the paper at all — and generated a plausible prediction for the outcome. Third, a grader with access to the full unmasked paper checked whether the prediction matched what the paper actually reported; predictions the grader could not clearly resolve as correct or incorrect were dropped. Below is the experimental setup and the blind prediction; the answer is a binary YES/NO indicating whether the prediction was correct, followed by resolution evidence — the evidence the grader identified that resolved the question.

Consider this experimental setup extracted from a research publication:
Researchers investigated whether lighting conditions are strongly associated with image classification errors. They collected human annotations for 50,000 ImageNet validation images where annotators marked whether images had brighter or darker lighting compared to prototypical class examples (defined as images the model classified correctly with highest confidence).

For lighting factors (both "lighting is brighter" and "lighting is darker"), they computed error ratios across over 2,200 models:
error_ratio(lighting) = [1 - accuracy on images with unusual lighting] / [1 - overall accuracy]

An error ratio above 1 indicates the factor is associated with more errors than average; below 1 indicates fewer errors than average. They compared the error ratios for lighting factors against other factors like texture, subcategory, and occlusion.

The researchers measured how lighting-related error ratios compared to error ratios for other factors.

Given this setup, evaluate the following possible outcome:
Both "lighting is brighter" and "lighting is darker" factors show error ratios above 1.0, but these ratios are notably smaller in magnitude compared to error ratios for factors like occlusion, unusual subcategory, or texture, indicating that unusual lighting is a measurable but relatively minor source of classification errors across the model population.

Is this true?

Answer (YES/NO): NO